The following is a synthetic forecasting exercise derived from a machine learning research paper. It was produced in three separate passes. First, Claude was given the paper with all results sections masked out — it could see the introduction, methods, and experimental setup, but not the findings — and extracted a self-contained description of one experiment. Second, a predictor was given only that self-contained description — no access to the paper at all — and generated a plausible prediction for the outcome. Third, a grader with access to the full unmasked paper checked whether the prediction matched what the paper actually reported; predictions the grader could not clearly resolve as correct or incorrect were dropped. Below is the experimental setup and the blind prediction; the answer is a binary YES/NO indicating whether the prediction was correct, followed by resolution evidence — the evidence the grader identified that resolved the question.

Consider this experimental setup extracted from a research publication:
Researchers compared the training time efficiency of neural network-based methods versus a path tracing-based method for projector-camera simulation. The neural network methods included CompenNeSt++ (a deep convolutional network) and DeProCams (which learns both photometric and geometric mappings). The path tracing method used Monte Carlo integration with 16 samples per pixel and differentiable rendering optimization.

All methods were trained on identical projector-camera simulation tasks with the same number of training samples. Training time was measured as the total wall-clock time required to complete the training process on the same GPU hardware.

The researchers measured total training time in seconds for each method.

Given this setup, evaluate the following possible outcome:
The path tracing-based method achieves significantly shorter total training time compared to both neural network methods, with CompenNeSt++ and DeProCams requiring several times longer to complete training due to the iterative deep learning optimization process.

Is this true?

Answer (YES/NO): NO